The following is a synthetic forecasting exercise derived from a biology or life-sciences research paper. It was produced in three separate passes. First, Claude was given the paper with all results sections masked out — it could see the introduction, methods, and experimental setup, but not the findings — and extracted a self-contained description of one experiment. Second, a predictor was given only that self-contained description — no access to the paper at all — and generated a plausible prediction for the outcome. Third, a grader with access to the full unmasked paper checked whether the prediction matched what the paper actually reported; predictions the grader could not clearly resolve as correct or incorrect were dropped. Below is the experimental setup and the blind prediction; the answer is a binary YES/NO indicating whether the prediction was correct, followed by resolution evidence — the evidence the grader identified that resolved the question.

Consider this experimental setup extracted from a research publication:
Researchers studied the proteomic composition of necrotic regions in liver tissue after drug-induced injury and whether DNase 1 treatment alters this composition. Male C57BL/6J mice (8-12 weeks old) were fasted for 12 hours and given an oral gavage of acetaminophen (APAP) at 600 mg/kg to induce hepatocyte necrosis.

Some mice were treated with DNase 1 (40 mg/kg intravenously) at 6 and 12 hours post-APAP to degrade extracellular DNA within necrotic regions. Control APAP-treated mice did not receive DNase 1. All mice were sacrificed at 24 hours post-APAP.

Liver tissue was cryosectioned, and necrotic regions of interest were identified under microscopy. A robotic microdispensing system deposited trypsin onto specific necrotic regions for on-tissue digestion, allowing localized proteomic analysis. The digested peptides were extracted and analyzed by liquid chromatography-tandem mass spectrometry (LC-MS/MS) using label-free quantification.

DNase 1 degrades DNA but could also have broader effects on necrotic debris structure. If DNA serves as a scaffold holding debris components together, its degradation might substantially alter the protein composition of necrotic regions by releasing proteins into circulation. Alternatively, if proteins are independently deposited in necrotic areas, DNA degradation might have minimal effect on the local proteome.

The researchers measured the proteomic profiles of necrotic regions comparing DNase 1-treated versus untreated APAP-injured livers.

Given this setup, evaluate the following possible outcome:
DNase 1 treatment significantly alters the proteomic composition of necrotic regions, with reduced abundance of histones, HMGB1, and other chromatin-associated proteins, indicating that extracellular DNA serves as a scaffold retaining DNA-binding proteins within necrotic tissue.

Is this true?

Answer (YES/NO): NO